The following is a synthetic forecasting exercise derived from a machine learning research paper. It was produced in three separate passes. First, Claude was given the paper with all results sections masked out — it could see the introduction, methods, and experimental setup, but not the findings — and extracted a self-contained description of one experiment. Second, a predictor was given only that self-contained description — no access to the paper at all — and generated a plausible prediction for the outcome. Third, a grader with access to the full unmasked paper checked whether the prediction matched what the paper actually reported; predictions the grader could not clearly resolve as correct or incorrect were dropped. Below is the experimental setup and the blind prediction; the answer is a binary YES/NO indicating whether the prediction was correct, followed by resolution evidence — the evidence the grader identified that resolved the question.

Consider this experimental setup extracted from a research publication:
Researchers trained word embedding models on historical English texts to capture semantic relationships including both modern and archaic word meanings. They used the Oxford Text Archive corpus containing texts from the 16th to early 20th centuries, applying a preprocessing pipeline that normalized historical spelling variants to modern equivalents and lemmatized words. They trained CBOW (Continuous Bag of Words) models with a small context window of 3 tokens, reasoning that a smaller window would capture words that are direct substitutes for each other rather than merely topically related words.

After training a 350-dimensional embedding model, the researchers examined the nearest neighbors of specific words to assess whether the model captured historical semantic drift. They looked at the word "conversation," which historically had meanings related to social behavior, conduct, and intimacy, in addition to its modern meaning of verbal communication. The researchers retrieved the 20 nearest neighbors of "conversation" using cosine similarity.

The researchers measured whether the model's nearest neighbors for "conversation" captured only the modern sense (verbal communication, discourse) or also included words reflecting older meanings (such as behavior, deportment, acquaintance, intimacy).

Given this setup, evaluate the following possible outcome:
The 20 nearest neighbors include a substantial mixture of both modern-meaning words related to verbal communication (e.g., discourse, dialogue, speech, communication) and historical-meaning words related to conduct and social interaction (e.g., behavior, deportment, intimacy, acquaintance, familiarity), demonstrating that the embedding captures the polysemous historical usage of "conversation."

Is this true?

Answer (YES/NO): YES